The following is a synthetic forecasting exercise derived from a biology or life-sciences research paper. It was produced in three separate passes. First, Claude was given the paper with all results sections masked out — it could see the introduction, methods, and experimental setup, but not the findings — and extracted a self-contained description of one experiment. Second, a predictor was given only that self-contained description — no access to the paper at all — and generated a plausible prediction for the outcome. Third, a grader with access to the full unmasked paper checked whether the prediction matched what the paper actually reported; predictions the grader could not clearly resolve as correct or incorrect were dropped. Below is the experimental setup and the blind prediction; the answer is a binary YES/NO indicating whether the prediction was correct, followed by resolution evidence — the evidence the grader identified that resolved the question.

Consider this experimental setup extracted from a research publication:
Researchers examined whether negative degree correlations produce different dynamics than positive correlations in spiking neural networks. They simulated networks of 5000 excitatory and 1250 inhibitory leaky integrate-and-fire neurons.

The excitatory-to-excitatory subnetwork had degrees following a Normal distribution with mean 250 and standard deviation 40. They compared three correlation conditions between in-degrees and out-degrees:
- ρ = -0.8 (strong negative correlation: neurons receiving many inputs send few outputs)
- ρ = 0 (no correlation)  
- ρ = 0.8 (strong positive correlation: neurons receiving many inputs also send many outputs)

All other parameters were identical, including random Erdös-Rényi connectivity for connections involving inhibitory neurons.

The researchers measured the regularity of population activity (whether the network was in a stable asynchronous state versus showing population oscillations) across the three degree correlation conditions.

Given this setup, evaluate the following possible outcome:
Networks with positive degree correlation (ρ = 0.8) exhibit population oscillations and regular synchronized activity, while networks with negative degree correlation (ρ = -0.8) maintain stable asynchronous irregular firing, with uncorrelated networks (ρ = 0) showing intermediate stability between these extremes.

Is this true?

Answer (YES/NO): NO